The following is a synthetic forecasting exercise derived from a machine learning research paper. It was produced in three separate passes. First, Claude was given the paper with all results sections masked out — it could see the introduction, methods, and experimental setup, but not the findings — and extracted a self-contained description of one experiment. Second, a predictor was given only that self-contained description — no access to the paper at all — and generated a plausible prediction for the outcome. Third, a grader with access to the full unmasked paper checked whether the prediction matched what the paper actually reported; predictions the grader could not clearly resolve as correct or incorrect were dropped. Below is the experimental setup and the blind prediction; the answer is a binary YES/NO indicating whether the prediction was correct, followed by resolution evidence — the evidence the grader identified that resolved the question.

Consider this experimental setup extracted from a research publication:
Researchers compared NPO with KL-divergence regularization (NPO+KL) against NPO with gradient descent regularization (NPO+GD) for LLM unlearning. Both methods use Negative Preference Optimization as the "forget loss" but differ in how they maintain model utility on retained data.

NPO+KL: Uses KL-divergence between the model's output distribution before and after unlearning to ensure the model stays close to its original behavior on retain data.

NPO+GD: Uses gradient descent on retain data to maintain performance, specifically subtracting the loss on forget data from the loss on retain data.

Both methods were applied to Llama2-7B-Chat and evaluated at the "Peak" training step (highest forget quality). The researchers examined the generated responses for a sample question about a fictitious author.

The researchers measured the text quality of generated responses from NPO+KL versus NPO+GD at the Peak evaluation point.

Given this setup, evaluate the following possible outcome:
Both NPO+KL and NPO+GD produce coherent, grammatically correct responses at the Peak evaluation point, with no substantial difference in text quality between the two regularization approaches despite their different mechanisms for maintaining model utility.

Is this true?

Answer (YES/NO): NO